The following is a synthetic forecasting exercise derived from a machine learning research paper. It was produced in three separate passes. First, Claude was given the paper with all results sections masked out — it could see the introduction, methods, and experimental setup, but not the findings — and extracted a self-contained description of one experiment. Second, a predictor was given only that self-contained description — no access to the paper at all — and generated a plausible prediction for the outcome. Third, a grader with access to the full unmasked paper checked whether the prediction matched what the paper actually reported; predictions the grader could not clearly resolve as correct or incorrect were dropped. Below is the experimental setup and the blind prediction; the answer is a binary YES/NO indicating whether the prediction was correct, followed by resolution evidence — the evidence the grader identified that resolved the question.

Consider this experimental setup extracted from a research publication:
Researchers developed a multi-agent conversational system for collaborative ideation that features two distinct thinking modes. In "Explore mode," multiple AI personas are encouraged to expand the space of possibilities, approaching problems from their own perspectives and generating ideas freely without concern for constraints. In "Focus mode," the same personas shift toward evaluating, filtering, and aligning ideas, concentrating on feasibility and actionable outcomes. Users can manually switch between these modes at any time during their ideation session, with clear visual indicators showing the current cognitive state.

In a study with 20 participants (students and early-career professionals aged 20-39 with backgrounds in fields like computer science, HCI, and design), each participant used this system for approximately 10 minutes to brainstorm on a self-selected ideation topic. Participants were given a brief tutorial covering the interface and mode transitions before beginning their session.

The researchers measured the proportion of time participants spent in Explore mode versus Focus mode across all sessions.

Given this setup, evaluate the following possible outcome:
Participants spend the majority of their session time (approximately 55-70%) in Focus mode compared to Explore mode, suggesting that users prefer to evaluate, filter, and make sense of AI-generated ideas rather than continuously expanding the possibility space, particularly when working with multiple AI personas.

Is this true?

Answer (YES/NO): NO